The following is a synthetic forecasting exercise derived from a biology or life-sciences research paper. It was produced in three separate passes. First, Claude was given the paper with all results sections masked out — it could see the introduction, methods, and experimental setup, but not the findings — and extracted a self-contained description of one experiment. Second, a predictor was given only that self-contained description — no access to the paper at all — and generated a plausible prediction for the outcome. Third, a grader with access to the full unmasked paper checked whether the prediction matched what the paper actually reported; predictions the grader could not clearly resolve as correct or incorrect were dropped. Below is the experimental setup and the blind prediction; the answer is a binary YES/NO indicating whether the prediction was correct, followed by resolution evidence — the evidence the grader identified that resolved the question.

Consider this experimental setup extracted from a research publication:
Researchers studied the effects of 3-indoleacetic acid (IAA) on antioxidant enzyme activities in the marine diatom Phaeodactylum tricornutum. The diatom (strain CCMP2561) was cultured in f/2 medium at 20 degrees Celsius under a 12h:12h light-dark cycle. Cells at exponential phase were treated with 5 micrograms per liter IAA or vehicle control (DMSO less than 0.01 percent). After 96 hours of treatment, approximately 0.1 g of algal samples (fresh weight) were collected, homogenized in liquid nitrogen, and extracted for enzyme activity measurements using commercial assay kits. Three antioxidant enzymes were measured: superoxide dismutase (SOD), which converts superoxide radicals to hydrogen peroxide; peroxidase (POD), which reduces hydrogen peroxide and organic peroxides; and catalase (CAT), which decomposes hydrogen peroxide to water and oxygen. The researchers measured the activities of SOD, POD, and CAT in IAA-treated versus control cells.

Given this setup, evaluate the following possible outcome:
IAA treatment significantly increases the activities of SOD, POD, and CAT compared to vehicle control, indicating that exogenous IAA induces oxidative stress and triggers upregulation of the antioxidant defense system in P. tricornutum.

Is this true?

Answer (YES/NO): NO